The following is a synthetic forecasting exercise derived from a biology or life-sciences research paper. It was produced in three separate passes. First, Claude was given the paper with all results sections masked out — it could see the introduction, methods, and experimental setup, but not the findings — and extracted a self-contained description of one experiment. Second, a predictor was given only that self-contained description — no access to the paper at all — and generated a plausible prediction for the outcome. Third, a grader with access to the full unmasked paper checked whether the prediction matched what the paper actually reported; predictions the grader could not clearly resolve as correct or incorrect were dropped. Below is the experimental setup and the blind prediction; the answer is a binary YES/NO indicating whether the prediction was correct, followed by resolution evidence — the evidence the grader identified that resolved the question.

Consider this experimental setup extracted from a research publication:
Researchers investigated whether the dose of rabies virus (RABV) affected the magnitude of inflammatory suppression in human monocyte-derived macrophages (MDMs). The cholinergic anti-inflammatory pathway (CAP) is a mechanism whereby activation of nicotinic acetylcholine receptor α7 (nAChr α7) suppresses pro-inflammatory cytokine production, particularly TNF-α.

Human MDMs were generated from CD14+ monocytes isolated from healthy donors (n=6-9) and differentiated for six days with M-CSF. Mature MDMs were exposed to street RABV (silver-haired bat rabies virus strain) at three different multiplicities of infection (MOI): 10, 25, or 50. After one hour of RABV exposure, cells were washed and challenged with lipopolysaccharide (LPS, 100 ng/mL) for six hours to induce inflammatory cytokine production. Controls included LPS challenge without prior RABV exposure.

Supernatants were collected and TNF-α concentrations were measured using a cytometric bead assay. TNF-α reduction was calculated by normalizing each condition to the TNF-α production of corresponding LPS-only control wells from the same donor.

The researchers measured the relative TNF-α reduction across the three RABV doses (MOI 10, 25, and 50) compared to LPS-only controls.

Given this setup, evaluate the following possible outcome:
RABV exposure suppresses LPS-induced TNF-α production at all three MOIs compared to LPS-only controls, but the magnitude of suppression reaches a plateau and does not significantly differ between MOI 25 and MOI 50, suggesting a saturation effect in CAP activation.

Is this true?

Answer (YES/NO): NO